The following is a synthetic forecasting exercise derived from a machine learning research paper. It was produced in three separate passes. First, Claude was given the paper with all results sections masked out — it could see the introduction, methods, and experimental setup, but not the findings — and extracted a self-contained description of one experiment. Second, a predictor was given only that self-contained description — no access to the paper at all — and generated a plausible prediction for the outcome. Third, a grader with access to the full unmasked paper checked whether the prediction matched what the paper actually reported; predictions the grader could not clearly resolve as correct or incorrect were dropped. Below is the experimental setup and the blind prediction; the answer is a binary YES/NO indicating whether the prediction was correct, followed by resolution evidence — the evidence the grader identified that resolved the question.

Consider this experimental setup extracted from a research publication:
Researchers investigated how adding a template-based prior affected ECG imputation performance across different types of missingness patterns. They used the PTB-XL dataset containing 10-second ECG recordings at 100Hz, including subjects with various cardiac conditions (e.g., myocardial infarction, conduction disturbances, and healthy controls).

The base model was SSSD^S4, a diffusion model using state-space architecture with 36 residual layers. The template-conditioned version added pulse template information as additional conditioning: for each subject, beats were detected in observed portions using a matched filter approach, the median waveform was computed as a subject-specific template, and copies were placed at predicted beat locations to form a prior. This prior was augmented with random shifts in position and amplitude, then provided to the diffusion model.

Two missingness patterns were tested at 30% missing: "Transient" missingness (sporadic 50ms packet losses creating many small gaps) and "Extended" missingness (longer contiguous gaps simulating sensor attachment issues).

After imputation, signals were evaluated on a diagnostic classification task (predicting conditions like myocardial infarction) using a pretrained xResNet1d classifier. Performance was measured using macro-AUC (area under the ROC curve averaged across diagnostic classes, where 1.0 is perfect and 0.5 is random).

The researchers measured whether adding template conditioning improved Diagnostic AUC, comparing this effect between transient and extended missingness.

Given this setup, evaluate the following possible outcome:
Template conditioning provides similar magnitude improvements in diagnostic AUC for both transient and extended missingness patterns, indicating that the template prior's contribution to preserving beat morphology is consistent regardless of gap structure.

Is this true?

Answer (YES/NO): NO